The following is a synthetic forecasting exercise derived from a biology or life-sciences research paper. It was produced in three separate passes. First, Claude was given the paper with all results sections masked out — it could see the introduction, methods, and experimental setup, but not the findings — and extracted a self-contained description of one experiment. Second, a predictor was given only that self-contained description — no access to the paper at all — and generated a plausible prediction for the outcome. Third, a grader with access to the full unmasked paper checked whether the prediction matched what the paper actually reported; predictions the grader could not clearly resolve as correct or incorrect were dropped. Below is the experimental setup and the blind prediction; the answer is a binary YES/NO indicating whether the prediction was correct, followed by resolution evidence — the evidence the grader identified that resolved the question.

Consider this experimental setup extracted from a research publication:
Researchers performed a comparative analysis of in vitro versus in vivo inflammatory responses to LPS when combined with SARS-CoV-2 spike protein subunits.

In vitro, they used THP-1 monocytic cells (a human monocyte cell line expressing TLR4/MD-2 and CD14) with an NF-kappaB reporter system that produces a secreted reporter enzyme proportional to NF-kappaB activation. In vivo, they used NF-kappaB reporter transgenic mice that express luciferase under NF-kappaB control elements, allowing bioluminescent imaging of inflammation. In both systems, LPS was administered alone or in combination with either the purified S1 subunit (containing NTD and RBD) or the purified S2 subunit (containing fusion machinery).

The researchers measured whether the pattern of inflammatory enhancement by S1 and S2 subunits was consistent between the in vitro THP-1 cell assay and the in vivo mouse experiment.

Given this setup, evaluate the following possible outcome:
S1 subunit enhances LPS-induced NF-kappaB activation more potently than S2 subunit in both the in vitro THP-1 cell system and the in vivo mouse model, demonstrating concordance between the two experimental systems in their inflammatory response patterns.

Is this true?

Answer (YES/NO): NO